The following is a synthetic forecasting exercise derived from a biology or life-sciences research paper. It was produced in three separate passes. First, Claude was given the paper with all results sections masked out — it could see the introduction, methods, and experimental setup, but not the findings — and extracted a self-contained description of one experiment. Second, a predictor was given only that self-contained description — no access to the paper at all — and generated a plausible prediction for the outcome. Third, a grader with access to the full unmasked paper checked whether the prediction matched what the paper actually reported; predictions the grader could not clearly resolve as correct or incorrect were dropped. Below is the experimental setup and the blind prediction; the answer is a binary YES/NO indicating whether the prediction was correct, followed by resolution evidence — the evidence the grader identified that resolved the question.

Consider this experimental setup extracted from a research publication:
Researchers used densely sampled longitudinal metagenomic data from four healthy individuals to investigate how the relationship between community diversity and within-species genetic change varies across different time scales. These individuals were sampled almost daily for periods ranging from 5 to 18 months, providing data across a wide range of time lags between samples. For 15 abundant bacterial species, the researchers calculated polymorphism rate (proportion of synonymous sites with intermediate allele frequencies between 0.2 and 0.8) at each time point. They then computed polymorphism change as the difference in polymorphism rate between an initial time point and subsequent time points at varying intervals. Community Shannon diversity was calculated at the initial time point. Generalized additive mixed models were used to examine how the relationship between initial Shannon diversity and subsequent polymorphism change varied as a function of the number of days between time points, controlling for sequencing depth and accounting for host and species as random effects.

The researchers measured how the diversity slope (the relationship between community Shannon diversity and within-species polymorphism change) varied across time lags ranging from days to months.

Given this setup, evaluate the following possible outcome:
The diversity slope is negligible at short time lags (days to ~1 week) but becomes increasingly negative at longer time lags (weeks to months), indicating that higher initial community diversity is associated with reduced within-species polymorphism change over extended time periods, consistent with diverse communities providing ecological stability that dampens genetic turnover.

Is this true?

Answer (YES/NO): NO